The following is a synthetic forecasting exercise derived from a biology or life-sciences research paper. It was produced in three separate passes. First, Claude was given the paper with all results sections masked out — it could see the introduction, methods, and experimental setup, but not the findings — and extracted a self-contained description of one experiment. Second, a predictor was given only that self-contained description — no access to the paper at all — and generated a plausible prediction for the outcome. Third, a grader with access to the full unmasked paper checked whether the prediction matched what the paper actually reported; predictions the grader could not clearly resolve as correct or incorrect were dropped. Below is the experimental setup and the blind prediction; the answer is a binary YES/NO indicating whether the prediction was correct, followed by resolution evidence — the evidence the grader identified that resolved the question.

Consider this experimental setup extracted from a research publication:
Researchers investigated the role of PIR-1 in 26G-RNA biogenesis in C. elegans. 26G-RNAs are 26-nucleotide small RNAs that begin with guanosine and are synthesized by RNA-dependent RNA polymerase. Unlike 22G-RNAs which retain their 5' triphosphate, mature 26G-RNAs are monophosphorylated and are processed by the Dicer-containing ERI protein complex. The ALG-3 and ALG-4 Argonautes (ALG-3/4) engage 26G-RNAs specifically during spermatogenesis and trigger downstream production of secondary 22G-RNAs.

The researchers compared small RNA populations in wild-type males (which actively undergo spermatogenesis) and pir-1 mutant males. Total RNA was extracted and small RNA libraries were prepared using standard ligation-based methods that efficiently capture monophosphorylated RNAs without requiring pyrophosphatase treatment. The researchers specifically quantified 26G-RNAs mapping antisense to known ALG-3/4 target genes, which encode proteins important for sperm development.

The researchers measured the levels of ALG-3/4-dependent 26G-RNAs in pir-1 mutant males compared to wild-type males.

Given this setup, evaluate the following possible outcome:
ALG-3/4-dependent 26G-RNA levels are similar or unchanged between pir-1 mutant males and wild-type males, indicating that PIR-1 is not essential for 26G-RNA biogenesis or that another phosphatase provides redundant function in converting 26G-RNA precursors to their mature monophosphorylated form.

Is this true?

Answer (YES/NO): NO